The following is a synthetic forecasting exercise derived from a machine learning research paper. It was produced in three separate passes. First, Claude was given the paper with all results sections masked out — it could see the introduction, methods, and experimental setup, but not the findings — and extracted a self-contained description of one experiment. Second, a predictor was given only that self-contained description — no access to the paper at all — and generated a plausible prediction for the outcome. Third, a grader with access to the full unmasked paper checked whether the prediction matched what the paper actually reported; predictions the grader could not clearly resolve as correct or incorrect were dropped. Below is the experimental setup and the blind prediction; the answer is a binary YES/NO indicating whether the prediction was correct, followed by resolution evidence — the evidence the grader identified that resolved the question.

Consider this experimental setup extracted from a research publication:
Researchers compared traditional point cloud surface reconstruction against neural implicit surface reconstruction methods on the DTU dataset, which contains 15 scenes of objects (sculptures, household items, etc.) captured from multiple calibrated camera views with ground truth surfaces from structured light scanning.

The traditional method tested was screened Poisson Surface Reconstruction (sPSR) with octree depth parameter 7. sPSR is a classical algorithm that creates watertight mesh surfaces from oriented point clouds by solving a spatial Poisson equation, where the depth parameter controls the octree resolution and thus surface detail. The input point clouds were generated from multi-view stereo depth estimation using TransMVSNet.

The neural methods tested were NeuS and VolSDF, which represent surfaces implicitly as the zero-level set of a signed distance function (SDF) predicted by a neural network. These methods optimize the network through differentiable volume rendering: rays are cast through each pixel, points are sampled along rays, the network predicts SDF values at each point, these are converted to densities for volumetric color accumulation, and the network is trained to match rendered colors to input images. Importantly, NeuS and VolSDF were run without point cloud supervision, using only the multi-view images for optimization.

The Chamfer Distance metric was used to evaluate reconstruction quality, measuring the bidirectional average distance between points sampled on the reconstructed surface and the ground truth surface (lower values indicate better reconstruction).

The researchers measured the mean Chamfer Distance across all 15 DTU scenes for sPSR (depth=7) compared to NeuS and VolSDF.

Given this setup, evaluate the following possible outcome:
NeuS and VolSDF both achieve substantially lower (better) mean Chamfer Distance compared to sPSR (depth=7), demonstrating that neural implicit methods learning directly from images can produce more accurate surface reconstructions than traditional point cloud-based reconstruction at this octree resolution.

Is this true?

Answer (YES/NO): NO